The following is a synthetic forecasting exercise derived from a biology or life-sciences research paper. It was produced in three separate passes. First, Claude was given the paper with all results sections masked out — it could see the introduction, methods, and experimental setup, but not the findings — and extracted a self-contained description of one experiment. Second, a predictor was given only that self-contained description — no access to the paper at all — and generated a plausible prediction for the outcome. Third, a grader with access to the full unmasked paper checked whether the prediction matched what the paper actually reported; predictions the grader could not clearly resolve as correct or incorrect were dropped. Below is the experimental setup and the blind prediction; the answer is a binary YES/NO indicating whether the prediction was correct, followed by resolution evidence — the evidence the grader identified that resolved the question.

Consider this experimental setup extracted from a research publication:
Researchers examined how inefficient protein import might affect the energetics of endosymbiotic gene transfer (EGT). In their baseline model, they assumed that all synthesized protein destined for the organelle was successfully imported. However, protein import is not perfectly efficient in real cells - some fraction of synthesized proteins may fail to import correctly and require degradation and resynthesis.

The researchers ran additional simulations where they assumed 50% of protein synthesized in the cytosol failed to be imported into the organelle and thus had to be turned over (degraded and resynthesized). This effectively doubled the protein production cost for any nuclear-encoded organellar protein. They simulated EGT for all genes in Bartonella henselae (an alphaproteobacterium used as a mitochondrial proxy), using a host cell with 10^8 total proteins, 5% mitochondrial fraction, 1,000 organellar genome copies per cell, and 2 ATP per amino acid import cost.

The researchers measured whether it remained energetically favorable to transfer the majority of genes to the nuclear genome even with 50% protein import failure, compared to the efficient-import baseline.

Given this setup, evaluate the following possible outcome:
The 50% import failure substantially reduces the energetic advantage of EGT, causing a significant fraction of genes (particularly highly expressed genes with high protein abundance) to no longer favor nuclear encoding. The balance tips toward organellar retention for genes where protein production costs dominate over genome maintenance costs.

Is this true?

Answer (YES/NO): NO